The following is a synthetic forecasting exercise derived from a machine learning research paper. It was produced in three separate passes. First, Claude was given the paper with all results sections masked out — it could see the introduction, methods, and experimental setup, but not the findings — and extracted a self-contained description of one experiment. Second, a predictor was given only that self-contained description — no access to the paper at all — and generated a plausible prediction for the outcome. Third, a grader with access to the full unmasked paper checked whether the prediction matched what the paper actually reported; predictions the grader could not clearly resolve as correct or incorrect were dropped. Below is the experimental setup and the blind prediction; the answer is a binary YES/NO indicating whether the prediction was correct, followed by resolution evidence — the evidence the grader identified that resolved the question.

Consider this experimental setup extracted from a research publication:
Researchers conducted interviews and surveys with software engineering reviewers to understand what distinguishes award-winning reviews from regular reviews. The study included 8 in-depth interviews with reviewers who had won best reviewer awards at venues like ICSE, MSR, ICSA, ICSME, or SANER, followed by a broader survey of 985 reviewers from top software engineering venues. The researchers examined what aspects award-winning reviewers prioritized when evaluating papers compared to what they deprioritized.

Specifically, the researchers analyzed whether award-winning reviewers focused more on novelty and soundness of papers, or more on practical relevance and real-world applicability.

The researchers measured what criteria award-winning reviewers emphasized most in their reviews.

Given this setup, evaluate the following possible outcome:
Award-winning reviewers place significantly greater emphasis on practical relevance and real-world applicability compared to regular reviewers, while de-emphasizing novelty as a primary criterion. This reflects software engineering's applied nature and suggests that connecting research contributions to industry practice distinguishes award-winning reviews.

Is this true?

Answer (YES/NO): NO